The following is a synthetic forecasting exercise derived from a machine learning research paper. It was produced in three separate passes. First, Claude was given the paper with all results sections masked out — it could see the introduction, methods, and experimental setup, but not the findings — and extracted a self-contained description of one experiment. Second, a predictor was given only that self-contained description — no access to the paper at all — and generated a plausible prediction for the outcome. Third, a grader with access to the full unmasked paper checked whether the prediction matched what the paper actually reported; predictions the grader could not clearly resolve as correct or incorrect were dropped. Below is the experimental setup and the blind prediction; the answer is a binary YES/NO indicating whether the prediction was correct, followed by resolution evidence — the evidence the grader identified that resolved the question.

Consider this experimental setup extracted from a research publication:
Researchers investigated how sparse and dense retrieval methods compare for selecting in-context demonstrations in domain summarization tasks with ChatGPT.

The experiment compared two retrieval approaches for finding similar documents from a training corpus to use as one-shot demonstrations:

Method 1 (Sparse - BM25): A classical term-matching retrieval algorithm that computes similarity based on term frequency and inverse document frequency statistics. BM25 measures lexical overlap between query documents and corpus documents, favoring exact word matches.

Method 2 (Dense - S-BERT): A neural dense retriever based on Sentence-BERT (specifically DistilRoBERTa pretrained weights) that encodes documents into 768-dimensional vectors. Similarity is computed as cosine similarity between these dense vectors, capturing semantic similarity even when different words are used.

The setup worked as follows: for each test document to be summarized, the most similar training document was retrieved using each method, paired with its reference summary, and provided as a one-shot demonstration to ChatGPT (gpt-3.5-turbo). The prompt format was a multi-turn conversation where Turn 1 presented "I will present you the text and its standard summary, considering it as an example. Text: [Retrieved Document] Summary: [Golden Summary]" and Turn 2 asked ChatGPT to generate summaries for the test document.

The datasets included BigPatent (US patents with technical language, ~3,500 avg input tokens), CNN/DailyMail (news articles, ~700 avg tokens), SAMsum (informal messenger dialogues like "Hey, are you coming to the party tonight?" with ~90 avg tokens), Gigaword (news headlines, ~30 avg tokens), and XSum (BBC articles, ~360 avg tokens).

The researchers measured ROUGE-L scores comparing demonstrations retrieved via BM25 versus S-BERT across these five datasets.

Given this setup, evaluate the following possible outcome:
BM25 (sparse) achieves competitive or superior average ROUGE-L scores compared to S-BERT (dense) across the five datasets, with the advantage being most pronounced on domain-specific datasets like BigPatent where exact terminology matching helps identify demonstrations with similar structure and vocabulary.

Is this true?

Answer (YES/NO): NO